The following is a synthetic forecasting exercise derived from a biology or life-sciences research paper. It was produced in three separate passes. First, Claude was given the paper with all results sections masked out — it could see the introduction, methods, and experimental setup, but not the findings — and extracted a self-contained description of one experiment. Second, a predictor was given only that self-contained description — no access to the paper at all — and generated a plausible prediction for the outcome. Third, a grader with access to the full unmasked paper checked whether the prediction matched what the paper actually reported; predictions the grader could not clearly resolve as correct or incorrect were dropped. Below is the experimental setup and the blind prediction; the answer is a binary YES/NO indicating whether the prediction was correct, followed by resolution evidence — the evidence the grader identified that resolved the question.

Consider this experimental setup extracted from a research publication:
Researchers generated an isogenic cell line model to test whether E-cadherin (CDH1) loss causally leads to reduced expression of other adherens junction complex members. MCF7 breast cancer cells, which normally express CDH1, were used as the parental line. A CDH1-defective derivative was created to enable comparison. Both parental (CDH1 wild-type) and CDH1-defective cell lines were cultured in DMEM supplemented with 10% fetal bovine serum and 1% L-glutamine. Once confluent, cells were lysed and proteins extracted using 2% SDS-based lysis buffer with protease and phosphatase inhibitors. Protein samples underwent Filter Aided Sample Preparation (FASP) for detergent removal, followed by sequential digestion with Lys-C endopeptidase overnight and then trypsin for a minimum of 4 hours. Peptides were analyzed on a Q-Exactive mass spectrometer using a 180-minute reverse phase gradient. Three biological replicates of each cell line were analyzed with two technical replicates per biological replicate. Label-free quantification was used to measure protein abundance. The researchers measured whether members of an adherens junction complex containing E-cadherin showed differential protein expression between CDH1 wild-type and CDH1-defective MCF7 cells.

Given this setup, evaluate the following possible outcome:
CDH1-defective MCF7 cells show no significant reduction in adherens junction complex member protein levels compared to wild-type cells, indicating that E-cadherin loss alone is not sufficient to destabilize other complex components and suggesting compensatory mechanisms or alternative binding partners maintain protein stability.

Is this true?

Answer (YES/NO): NO